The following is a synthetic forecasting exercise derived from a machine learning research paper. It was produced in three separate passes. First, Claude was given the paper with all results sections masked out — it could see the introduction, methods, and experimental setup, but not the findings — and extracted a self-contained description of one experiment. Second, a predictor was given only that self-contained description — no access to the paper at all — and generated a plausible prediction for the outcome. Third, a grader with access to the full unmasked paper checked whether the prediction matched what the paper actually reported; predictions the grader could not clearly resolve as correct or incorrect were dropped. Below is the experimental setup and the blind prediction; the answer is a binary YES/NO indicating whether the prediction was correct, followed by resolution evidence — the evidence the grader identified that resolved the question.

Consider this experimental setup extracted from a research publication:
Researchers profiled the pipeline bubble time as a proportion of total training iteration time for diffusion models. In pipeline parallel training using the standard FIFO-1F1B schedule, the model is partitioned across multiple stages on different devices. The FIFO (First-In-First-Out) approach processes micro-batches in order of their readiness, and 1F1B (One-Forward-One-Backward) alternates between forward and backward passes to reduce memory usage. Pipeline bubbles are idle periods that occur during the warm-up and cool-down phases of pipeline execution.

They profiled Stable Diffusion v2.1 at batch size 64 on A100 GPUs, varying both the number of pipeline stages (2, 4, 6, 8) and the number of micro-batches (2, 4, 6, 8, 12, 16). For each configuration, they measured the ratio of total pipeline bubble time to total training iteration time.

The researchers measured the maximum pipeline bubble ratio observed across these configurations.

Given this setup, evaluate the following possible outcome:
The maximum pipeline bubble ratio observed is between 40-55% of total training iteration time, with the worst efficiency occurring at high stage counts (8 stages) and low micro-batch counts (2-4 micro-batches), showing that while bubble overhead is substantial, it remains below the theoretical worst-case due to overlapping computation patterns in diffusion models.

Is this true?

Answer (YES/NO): NO